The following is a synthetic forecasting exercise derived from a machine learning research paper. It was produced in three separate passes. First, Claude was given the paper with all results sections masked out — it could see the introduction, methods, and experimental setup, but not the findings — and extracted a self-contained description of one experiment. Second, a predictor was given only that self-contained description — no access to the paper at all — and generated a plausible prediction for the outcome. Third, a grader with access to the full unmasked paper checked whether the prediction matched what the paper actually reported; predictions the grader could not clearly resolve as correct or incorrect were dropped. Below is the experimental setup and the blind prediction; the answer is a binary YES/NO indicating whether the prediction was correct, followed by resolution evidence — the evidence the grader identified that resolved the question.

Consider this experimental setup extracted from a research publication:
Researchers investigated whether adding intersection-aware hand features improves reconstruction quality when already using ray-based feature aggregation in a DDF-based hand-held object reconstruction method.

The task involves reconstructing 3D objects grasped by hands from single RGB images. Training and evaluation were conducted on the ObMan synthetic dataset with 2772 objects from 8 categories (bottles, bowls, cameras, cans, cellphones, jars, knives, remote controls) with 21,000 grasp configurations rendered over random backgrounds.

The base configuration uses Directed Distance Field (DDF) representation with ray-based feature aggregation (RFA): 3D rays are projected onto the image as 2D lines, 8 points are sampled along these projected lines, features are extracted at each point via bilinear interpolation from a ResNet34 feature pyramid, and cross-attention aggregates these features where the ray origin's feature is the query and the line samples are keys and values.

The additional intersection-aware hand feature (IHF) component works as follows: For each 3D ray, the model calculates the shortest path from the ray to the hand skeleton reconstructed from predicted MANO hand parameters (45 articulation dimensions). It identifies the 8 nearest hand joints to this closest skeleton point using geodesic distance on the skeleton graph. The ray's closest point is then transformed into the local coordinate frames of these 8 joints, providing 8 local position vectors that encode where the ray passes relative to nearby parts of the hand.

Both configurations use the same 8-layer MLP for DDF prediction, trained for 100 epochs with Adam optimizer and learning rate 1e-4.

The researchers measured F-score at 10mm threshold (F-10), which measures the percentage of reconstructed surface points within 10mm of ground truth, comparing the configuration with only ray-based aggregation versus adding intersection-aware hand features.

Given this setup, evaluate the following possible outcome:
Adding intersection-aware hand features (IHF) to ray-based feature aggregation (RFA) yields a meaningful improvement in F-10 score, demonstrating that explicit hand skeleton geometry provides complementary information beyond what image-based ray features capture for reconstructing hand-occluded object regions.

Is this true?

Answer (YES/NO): YES